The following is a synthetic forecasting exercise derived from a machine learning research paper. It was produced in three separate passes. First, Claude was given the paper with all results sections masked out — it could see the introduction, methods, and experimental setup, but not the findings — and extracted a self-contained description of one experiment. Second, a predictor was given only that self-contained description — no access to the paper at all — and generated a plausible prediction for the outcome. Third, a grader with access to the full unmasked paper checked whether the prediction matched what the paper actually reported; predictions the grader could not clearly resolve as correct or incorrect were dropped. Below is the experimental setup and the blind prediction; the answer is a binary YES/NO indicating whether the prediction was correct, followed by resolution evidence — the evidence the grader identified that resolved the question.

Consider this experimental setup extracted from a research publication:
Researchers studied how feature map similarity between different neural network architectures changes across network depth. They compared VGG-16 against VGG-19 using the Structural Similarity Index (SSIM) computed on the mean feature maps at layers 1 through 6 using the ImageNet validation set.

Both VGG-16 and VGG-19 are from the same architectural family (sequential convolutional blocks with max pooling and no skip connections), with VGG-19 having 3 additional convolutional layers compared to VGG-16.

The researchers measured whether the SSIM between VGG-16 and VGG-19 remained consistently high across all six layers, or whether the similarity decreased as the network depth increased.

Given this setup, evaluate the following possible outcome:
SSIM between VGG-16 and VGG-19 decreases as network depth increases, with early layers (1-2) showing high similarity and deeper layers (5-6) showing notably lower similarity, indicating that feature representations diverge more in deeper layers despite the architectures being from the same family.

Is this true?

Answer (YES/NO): YES